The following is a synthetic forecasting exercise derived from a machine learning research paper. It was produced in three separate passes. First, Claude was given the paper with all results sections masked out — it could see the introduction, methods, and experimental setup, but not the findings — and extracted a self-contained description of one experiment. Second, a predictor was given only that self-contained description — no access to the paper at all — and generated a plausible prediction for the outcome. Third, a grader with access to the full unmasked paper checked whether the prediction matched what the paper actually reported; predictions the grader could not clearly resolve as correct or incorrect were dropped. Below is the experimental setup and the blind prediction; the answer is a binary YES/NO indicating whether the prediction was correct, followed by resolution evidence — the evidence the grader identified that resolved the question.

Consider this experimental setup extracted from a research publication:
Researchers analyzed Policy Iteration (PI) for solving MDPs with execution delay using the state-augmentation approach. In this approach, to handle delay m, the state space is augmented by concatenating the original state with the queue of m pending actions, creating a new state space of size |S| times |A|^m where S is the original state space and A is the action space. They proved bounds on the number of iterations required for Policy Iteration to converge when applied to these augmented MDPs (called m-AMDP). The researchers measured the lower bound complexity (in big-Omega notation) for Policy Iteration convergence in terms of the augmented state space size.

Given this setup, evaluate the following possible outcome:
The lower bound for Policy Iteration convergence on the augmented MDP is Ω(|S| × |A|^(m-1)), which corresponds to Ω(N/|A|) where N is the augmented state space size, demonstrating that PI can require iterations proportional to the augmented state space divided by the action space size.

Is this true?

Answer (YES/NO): NO